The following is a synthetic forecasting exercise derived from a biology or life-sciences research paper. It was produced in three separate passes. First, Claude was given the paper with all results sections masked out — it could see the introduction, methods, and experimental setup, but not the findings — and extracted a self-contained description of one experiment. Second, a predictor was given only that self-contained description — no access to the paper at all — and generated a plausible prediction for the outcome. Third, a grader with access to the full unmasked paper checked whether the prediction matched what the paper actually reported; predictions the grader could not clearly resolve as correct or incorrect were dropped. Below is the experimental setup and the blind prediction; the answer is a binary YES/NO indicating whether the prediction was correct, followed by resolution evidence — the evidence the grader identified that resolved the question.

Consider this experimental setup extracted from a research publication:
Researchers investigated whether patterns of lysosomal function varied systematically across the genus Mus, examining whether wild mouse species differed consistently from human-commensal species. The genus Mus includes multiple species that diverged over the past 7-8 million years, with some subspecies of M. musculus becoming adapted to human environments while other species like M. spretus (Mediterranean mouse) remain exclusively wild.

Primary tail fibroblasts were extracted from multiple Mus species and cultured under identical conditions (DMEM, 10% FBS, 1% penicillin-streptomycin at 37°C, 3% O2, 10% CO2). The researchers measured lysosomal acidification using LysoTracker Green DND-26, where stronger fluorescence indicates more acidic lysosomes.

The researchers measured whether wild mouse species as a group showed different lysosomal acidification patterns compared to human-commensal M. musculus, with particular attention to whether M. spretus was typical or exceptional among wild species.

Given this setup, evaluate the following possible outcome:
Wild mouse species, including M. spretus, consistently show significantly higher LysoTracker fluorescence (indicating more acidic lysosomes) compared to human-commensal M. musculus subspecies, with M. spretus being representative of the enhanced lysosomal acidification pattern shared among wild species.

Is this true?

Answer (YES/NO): NO